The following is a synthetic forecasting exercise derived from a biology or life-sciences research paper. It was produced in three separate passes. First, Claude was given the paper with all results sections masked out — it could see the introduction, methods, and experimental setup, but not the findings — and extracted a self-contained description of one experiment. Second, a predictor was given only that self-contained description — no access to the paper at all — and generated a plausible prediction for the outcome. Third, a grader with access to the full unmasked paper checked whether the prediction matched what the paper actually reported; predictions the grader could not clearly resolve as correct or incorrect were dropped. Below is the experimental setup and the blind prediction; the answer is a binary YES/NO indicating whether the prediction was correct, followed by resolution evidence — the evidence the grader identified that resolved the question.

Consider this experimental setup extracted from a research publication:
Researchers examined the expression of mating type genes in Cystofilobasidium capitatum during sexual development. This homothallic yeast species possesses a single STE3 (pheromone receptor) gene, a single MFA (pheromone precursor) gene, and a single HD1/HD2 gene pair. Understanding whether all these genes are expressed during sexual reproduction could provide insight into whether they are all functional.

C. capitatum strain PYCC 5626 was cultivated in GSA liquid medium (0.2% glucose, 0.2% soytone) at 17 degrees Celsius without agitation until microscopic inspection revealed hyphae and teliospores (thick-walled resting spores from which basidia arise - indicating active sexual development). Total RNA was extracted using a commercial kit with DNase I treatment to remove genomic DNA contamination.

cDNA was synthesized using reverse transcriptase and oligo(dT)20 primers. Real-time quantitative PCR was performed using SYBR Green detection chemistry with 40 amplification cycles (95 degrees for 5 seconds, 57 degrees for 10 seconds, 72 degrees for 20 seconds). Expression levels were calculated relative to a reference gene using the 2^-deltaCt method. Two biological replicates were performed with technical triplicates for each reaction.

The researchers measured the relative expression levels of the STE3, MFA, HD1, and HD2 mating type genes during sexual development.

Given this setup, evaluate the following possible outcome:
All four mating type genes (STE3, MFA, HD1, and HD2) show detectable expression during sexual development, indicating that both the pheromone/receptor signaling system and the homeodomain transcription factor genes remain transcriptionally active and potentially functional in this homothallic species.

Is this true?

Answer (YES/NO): NO